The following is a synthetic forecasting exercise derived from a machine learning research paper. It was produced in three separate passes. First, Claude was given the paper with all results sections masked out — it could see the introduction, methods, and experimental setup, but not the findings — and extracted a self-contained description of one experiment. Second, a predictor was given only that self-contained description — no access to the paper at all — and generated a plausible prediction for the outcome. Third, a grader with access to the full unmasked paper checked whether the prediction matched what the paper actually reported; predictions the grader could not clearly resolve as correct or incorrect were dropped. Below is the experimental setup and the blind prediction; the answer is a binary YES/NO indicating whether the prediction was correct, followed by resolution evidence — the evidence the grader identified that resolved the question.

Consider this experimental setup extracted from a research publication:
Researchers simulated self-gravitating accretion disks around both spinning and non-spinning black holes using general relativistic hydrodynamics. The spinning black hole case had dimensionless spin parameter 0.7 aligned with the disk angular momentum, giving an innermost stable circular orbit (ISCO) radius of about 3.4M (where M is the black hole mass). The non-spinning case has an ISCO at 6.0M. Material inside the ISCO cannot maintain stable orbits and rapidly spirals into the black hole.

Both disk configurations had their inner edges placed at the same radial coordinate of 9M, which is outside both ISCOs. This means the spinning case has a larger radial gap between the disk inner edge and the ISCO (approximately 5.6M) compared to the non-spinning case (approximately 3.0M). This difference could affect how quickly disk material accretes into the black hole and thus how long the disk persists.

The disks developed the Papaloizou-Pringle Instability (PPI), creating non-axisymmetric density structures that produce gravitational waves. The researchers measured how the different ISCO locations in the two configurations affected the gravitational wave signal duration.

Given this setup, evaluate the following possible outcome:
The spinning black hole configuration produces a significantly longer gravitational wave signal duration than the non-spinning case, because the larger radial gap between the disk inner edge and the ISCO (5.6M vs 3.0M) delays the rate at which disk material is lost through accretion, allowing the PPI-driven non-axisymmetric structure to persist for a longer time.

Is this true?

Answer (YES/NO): YES